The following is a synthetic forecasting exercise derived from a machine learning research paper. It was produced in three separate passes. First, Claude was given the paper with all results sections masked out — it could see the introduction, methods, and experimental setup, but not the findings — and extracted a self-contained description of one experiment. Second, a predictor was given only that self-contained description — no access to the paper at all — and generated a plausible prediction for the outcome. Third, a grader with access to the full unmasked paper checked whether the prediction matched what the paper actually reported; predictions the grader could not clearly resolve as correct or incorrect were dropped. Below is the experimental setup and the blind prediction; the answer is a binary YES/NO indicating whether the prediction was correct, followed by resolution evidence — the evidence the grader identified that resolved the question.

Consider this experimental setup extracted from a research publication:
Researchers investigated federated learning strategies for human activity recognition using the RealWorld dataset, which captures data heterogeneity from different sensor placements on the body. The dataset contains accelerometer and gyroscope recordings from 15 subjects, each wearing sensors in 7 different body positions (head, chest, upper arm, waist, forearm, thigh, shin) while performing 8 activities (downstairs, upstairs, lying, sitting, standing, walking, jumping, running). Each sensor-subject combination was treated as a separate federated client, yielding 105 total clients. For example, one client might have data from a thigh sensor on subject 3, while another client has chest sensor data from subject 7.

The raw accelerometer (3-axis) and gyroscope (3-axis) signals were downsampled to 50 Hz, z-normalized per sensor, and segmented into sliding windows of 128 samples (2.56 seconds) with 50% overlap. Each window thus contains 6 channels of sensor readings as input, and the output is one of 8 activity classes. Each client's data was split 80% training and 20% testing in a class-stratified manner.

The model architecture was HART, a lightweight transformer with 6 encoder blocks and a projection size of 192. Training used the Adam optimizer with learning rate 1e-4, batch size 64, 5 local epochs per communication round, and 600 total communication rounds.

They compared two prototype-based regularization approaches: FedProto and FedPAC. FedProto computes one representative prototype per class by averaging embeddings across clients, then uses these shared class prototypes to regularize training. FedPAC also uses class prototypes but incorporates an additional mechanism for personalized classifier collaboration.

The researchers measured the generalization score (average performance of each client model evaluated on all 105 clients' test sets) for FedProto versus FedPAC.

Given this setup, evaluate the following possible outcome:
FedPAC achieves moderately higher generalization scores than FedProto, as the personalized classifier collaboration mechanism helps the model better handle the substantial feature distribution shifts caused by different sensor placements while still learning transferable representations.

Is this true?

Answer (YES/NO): NO